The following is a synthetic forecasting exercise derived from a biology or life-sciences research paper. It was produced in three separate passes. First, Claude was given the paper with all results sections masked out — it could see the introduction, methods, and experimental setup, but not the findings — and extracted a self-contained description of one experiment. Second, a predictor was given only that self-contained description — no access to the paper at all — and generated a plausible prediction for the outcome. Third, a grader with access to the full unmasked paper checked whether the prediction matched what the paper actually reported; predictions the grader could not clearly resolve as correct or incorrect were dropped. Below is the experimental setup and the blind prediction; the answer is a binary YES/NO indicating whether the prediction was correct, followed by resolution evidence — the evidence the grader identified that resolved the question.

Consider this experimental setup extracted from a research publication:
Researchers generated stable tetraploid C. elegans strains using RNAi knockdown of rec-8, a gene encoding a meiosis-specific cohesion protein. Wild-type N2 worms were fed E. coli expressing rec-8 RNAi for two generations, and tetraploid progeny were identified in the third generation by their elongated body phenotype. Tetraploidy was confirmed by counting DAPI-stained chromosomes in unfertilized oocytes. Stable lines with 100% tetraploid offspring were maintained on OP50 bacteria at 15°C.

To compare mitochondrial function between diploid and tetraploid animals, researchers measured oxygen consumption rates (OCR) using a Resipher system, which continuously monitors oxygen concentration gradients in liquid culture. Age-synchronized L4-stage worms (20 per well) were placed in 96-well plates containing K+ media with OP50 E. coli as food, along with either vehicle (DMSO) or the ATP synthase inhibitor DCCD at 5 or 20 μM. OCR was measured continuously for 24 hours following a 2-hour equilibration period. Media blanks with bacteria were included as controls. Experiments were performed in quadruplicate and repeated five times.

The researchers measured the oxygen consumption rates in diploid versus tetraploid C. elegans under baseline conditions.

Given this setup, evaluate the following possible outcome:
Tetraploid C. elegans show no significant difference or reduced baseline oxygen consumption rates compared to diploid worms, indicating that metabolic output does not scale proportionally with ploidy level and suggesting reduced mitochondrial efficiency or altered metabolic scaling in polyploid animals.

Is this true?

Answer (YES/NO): YES